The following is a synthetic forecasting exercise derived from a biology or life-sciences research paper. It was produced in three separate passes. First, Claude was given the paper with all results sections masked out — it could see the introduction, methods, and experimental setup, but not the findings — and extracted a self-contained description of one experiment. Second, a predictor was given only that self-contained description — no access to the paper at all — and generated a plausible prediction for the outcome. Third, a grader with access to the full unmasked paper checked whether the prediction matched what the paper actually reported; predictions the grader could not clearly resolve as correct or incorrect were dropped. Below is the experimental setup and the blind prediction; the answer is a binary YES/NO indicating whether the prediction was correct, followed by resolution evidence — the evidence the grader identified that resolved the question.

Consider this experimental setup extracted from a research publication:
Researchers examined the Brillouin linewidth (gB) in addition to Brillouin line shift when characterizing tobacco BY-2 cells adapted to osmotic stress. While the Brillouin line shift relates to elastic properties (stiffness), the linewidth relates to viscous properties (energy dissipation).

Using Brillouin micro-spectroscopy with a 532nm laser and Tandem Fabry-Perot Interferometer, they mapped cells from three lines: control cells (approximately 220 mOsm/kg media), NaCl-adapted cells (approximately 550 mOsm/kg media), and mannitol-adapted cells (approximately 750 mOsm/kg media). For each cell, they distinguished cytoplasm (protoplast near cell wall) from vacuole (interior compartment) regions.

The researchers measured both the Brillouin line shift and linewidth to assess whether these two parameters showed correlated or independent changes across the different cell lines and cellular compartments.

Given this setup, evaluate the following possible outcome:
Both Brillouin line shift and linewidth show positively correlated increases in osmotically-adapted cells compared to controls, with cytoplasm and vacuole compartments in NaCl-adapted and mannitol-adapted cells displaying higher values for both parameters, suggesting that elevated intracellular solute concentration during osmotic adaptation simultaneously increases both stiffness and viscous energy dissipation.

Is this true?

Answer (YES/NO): YES